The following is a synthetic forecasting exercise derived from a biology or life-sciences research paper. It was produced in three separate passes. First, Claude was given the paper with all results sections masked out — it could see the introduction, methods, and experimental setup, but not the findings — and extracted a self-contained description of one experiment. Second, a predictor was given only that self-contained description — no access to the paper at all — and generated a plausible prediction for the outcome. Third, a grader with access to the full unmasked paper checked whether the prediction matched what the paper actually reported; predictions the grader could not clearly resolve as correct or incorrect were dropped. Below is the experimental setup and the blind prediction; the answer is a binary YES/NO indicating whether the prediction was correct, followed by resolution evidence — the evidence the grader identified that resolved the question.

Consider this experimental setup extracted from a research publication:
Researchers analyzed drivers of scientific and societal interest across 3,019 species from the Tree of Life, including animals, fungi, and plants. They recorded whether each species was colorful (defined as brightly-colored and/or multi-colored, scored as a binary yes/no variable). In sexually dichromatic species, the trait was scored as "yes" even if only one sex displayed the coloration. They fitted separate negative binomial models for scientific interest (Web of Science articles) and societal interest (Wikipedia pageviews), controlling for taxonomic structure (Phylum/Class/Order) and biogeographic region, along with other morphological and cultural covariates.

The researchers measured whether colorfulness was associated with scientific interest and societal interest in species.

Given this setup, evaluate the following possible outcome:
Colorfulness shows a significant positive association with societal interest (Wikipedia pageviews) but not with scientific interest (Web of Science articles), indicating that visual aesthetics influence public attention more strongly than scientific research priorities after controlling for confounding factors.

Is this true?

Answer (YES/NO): YES